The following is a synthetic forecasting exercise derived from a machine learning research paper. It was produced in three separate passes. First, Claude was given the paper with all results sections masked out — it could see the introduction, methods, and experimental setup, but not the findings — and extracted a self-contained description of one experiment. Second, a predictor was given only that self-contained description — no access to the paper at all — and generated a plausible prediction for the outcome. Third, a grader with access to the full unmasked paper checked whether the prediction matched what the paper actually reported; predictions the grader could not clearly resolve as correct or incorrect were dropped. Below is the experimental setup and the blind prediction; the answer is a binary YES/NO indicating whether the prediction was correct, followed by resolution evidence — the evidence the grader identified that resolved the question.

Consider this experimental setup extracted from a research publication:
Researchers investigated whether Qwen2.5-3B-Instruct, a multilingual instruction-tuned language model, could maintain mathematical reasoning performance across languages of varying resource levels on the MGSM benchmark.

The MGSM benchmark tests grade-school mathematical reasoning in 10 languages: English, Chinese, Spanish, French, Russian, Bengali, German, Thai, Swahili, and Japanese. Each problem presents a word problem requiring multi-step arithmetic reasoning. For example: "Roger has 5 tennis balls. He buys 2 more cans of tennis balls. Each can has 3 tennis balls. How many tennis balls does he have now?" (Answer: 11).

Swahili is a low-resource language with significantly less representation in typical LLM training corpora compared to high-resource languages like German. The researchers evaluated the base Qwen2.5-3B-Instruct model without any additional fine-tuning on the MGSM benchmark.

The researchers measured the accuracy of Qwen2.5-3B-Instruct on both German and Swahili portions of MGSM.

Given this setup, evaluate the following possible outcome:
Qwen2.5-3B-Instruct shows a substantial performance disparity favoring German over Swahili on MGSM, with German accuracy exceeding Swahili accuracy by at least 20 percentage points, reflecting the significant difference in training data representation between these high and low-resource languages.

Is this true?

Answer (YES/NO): YES